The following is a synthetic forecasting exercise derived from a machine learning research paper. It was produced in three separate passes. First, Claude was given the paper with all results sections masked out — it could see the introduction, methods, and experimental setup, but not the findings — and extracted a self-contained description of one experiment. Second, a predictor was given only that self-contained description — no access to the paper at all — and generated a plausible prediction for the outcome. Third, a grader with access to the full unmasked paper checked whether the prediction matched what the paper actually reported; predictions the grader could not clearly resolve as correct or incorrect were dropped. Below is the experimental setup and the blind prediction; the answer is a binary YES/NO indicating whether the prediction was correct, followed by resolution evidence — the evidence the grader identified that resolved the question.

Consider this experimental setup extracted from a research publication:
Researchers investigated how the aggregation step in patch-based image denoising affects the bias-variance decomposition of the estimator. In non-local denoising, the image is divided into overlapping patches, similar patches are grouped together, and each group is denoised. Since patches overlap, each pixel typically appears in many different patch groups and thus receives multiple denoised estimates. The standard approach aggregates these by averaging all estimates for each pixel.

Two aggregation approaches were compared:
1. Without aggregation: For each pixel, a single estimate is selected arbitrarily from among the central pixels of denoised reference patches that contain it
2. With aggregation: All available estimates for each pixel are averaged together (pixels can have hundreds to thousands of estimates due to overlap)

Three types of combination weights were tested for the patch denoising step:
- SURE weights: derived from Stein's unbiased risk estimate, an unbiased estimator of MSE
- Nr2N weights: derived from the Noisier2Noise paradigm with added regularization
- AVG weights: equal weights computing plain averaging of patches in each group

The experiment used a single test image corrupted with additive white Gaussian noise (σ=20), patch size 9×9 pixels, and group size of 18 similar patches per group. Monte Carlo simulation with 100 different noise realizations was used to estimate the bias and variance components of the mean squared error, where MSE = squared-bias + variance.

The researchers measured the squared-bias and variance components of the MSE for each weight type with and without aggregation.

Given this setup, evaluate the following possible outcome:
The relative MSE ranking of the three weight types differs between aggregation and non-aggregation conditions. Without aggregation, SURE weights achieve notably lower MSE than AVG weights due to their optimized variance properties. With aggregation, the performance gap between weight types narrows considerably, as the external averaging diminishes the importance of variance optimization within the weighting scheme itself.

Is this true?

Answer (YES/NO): NO